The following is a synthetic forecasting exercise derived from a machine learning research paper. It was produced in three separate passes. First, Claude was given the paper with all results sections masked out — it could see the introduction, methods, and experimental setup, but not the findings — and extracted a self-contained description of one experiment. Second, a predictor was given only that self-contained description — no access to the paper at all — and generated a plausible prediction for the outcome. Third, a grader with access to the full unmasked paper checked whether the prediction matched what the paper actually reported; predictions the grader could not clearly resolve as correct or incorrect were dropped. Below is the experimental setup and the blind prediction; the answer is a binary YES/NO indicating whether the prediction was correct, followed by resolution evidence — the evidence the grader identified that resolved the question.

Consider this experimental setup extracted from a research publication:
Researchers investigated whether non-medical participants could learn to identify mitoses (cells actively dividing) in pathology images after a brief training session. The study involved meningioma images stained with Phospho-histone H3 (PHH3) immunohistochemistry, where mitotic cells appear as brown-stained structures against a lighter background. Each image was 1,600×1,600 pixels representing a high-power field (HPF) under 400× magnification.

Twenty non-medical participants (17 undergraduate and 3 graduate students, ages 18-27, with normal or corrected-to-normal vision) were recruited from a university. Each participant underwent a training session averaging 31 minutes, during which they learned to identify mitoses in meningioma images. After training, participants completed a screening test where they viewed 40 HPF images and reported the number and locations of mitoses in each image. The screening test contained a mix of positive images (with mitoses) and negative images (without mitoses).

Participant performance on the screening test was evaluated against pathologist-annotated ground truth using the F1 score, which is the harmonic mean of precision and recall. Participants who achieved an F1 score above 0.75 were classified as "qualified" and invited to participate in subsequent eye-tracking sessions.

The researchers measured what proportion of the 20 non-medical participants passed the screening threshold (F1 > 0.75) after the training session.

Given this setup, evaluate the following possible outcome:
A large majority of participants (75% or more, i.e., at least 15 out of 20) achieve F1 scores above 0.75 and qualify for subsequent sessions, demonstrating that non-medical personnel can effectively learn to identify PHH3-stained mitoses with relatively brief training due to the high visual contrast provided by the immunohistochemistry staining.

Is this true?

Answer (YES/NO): NO